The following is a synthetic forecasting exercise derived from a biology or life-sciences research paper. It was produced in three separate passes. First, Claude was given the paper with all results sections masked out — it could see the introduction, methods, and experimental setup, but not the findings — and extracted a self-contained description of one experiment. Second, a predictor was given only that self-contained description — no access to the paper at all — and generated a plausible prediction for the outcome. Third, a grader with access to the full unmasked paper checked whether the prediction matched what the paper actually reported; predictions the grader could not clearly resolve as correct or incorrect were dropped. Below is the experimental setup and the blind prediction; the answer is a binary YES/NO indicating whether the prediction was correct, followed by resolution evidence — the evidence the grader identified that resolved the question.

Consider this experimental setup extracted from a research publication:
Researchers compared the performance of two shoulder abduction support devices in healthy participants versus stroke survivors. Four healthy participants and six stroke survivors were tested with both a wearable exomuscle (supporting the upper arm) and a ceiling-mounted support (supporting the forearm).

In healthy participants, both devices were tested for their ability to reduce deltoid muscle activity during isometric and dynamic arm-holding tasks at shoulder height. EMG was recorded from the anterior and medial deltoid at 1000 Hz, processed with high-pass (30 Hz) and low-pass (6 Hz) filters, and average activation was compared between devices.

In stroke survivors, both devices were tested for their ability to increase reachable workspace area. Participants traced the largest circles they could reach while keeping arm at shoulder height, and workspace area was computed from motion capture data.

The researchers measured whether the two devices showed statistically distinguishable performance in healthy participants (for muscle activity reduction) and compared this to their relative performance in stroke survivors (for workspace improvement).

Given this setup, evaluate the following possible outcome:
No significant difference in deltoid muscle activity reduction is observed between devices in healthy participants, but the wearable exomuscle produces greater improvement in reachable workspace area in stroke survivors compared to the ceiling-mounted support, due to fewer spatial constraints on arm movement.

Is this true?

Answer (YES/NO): NO